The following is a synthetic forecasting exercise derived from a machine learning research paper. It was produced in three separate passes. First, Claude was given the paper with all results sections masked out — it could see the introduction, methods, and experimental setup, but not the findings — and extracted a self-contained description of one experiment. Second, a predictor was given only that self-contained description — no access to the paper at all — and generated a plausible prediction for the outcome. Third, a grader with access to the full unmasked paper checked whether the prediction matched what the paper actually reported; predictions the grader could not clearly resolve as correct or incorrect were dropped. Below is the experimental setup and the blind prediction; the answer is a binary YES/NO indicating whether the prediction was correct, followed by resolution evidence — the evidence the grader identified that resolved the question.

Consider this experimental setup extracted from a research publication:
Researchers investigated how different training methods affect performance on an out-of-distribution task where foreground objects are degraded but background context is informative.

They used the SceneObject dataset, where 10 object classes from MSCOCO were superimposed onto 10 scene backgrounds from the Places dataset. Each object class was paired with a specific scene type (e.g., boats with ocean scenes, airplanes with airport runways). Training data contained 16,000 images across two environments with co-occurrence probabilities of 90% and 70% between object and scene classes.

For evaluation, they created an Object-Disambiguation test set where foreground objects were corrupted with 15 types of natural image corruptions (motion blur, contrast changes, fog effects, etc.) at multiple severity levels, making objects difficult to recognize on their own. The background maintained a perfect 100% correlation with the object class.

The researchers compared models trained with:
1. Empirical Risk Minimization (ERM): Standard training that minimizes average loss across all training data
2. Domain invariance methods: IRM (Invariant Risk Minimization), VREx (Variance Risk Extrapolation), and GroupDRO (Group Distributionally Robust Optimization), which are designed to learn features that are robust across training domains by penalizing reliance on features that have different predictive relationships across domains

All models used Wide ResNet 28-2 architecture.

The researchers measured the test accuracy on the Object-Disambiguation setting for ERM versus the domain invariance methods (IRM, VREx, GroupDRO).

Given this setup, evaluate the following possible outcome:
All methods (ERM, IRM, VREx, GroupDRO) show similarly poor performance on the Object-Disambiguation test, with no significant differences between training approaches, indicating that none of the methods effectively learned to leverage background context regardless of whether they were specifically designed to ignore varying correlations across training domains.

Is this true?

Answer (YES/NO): NO